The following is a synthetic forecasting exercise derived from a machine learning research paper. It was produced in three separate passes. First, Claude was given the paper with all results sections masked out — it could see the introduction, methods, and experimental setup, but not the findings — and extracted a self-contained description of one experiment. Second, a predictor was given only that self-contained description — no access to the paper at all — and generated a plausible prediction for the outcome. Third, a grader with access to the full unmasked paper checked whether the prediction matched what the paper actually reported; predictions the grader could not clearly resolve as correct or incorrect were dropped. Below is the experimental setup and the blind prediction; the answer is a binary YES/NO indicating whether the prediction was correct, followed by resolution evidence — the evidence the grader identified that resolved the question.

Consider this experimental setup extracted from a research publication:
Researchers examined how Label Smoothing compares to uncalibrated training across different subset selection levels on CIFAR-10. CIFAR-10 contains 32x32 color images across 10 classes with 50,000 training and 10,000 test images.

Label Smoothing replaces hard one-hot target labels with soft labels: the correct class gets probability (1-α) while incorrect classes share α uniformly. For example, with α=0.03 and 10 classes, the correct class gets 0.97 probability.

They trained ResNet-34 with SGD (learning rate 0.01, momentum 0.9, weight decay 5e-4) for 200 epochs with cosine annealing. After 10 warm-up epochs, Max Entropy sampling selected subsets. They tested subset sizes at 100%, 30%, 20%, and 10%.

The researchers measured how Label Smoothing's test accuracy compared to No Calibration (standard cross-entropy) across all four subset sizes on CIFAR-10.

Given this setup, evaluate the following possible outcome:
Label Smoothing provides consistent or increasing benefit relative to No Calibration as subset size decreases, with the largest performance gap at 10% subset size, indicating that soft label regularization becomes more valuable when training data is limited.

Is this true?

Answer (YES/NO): NO